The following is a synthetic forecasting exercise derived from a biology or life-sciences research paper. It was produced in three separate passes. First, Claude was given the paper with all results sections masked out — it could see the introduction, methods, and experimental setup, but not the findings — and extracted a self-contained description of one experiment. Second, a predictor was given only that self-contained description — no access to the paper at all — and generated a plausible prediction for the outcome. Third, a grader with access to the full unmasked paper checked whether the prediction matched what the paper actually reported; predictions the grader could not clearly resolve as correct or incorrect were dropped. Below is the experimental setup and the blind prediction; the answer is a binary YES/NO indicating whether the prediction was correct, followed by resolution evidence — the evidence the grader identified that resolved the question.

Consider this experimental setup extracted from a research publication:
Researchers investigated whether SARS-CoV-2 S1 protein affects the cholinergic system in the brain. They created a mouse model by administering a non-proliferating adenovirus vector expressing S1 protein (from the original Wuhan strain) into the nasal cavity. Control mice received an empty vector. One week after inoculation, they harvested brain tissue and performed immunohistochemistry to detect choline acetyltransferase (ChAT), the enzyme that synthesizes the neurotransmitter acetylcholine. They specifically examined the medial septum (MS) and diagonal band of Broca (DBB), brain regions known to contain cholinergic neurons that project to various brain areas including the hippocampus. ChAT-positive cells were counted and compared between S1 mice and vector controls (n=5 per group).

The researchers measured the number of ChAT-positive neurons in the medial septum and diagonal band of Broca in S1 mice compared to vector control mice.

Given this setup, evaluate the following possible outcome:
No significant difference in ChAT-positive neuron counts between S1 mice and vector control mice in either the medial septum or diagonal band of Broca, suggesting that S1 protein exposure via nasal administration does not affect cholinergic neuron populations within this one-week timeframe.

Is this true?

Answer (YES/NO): NO